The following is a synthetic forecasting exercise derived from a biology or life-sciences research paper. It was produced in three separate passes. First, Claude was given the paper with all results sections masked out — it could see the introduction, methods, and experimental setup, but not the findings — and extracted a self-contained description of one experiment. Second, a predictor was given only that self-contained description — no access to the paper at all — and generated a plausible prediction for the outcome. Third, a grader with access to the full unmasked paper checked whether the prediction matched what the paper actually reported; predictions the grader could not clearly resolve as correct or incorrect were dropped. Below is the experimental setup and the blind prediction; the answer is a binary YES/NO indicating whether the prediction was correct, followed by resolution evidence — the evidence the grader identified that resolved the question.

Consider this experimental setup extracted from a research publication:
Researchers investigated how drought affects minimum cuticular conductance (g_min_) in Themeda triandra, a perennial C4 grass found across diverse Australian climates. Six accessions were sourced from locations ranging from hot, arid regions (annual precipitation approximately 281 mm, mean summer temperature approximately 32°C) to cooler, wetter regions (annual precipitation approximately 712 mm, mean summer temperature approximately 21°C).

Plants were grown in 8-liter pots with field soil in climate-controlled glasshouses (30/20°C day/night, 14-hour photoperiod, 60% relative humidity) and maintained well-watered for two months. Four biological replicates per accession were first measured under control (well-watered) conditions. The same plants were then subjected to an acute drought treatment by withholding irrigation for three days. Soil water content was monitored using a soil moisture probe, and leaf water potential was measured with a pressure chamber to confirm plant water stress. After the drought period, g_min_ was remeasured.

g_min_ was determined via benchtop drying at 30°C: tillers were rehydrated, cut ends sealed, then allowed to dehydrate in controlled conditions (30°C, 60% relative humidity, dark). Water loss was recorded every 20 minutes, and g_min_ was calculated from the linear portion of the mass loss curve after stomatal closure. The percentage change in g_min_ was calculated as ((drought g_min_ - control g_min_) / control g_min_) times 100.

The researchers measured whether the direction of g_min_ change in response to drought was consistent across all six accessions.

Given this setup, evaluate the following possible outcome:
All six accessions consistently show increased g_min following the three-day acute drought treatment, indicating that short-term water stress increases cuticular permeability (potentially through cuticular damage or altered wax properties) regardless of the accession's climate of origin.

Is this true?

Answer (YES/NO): NO